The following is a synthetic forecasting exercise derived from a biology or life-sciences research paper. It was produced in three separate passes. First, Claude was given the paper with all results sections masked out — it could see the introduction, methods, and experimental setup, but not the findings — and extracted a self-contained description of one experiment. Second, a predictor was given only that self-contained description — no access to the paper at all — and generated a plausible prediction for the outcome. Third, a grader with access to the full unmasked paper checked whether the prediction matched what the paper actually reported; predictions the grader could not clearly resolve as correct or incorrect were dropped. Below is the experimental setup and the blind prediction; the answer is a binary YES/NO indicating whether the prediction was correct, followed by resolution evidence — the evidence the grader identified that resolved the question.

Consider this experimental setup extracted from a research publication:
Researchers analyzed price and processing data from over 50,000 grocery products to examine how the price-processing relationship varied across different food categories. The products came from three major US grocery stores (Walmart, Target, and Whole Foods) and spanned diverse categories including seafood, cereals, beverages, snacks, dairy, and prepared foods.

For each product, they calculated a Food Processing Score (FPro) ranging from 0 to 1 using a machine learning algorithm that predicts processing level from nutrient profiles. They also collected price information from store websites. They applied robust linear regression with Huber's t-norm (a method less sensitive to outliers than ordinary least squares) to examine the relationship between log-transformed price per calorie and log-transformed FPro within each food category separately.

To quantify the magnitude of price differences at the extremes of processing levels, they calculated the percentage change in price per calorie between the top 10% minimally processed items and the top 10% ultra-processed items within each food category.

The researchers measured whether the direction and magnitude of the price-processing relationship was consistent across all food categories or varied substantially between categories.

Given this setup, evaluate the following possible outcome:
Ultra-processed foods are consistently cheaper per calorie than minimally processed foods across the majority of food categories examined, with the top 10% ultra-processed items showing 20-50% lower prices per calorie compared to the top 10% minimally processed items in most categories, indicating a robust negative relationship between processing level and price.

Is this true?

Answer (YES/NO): NO